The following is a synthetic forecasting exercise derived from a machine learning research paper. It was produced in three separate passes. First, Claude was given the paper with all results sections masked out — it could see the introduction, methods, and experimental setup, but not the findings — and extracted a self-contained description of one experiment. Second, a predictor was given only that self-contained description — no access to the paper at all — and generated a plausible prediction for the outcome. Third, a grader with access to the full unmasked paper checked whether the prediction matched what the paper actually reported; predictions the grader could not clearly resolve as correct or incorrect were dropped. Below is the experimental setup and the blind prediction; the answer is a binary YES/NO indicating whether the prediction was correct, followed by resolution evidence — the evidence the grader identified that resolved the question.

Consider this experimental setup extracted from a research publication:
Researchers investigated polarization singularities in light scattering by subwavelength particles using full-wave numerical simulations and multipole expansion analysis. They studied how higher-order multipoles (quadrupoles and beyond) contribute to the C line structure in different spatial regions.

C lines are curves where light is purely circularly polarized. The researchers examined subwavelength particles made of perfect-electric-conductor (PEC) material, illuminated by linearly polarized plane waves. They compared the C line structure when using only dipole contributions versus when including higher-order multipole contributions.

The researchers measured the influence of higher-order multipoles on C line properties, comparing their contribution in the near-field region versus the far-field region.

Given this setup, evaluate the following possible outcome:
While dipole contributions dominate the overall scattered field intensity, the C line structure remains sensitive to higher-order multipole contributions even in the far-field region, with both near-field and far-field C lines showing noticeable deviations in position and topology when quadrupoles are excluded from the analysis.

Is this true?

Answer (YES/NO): NO